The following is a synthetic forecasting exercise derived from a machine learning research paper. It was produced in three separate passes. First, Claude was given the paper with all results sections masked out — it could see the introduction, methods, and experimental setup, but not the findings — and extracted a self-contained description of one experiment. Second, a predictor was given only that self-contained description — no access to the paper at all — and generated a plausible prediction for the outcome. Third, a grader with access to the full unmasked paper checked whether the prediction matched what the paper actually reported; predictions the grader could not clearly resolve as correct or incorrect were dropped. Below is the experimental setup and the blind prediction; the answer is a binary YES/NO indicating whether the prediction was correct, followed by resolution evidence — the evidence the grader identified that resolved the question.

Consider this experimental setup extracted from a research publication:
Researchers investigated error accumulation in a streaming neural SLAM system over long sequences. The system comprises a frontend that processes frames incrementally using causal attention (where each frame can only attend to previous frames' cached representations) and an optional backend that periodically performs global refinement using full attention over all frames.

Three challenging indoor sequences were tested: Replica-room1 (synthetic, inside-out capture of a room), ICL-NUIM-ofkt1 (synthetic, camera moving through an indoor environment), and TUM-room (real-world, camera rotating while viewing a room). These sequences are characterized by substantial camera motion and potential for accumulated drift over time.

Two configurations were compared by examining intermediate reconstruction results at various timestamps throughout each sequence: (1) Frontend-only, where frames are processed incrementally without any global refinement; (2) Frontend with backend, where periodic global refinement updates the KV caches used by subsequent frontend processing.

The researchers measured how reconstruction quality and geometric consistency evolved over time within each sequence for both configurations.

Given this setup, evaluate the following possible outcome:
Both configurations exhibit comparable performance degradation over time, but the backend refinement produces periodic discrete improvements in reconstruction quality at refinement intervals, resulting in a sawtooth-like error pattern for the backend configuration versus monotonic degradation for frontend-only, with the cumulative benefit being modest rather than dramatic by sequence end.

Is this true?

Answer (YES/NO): NO